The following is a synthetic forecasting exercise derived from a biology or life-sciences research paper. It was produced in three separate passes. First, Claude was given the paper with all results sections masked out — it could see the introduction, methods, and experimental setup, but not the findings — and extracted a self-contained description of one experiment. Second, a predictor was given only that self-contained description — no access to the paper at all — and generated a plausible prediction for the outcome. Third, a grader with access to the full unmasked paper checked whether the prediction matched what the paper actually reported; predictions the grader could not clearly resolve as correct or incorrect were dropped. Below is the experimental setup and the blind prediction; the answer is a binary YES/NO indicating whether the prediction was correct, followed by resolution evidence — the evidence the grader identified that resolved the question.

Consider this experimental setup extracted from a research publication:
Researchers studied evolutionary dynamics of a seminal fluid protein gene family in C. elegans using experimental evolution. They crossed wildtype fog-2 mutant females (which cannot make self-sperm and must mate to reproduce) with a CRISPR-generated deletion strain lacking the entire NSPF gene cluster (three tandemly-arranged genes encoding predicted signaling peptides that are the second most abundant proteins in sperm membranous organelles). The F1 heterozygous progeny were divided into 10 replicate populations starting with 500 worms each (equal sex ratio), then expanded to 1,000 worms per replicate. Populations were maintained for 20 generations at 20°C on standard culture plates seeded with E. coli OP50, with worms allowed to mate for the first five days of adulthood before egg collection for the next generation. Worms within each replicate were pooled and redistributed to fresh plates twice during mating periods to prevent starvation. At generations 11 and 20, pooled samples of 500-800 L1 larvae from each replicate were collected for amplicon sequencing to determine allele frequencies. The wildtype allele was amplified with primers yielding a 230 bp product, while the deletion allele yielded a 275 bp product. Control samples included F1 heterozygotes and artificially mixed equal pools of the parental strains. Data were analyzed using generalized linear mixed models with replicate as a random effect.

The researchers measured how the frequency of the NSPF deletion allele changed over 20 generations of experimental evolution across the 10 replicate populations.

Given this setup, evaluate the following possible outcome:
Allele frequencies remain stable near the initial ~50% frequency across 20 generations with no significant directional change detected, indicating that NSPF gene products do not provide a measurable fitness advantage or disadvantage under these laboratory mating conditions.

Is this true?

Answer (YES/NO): NO